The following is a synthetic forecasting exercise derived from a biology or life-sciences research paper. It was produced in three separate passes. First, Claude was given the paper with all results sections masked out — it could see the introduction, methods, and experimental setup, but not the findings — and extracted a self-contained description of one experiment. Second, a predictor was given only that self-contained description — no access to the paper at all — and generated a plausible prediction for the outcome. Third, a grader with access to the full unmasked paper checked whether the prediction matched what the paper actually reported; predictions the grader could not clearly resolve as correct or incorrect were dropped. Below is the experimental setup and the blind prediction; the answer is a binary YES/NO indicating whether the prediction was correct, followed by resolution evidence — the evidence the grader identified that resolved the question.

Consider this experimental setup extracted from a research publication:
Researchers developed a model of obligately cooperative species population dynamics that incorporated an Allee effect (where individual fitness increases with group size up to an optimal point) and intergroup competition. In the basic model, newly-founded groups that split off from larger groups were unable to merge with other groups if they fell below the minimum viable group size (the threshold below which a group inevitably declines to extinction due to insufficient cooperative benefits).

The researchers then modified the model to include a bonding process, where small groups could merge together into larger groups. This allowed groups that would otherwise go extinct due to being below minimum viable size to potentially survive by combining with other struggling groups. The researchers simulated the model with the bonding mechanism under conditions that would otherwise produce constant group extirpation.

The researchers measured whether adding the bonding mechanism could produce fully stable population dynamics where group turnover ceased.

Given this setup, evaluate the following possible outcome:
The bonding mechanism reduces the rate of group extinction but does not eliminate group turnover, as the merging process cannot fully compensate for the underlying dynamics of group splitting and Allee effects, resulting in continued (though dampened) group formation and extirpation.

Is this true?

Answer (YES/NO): YES